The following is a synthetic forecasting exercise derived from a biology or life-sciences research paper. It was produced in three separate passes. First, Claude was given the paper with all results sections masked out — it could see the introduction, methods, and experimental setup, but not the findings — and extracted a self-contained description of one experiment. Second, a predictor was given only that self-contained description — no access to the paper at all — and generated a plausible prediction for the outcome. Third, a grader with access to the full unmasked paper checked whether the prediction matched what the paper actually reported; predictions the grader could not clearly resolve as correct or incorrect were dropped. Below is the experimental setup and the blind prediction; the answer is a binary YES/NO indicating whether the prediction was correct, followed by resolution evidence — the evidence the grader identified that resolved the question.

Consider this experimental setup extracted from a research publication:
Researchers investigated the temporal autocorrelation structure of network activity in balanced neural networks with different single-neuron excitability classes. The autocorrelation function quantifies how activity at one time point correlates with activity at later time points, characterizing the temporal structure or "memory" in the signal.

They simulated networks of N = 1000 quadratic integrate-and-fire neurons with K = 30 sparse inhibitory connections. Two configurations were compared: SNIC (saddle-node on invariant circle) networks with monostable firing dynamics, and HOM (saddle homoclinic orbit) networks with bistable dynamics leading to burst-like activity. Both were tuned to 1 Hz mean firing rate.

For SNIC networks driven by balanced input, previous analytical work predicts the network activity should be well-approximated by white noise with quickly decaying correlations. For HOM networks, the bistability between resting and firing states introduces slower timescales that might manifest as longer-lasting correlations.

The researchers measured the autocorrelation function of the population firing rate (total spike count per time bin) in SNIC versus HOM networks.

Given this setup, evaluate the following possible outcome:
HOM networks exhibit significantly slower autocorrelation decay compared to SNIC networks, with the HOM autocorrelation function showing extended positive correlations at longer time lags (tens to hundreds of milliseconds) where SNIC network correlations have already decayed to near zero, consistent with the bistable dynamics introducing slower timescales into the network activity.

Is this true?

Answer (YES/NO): YES